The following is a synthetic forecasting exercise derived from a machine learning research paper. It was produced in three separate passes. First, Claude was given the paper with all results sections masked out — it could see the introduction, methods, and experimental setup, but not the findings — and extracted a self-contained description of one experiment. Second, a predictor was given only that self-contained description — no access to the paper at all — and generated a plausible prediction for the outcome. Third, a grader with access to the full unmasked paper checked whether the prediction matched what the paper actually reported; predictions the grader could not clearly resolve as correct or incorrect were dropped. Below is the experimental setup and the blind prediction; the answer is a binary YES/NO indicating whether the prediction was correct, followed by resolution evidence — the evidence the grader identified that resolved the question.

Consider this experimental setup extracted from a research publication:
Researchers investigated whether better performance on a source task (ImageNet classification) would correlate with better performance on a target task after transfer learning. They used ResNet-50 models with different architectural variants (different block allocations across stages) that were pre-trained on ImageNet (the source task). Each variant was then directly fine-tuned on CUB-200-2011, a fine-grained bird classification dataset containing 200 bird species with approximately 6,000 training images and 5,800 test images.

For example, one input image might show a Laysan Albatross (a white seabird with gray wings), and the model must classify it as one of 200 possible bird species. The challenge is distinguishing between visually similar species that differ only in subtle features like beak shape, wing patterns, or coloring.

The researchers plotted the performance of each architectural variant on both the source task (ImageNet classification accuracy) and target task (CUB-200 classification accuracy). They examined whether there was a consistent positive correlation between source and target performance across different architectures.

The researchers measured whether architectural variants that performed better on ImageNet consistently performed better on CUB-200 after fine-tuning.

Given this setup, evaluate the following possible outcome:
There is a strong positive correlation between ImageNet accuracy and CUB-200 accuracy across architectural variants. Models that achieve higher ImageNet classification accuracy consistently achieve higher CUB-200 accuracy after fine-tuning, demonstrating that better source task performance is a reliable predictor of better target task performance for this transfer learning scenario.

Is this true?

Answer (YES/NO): NO